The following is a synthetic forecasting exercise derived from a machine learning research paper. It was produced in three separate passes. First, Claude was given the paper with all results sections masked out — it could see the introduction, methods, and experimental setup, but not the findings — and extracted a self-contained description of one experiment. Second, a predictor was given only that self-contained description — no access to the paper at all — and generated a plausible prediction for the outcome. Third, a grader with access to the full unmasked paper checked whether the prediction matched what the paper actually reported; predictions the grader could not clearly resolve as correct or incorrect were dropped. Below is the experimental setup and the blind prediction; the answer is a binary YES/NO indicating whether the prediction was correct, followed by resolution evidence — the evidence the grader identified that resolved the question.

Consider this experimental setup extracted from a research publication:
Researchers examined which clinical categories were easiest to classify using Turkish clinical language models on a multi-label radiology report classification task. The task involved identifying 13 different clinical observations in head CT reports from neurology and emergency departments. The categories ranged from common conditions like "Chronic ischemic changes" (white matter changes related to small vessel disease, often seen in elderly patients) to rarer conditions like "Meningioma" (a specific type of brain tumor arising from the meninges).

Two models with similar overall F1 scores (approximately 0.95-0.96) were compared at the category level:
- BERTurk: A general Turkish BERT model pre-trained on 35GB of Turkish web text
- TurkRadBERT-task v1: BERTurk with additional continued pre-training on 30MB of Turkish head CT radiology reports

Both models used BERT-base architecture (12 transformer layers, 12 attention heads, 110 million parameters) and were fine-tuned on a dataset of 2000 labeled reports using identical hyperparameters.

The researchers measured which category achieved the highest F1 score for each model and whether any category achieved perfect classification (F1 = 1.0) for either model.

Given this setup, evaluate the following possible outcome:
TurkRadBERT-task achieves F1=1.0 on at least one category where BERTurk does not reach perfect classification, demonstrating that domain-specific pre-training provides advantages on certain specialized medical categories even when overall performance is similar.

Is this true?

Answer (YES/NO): NO